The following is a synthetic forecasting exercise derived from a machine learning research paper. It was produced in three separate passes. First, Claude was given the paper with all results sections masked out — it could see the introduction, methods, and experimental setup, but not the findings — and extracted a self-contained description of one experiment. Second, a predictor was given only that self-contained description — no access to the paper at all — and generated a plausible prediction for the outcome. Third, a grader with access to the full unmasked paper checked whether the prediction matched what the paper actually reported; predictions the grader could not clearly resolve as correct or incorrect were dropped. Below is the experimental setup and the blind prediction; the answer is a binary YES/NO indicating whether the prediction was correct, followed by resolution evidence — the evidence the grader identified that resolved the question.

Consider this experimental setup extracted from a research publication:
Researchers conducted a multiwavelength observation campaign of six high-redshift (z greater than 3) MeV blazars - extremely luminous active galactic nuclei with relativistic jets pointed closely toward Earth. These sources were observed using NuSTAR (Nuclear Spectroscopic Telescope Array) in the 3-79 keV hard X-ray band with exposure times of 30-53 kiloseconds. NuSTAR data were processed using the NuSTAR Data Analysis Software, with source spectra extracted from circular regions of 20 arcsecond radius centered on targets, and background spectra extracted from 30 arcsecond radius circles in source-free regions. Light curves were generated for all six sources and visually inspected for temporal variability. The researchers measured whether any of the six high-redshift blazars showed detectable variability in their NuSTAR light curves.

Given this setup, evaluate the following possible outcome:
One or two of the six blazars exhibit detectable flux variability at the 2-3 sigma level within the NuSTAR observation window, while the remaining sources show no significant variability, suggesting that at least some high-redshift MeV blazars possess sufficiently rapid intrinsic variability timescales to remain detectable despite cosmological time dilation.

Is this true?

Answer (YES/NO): NO